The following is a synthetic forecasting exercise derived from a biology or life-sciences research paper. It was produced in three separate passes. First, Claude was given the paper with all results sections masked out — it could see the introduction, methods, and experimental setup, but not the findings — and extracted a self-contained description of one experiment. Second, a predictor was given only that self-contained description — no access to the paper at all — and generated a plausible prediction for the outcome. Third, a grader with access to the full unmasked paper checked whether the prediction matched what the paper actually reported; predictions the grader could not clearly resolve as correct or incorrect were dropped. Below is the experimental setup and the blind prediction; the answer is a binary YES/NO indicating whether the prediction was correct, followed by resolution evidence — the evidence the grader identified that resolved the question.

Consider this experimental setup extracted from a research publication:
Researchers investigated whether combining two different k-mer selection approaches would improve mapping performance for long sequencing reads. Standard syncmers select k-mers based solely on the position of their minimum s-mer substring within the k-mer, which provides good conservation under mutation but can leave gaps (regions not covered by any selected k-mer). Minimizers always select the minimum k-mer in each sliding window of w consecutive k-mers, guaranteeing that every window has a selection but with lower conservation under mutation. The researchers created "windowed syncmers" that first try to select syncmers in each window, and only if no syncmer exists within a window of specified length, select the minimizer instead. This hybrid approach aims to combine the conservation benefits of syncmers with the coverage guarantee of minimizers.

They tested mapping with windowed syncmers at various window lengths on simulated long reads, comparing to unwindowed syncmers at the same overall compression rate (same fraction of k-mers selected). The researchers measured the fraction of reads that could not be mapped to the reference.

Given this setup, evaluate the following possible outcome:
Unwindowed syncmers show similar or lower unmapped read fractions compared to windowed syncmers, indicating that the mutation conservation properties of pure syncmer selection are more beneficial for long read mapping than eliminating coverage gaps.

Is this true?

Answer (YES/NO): YES